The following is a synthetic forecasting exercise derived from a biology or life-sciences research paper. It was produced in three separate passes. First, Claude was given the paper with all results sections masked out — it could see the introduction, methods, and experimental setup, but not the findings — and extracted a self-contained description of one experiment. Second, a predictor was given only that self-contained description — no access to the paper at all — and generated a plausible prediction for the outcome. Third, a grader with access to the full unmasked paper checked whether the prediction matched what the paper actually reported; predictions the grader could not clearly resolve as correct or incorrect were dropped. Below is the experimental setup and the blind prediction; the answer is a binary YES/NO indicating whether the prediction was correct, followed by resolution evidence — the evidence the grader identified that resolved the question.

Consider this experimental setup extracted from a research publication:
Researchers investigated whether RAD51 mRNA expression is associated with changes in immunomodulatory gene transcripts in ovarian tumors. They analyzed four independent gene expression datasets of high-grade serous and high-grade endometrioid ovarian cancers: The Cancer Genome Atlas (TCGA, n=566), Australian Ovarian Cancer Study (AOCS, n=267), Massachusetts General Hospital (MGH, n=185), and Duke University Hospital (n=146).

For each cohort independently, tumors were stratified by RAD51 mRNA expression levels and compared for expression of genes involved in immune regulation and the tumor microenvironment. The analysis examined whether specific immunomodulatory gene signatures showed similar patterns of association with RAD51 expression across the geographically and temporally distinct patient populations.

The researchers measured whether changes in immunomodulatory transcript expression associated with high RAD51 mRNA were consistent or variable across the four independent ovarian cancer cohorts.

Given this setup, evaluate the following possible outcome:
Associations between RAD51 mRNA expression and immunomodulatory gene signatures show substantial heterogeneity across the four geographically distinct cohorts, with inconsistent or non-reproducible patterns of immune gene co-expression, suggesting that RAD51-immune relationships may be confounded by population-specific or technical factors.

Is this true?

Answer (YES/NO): NO